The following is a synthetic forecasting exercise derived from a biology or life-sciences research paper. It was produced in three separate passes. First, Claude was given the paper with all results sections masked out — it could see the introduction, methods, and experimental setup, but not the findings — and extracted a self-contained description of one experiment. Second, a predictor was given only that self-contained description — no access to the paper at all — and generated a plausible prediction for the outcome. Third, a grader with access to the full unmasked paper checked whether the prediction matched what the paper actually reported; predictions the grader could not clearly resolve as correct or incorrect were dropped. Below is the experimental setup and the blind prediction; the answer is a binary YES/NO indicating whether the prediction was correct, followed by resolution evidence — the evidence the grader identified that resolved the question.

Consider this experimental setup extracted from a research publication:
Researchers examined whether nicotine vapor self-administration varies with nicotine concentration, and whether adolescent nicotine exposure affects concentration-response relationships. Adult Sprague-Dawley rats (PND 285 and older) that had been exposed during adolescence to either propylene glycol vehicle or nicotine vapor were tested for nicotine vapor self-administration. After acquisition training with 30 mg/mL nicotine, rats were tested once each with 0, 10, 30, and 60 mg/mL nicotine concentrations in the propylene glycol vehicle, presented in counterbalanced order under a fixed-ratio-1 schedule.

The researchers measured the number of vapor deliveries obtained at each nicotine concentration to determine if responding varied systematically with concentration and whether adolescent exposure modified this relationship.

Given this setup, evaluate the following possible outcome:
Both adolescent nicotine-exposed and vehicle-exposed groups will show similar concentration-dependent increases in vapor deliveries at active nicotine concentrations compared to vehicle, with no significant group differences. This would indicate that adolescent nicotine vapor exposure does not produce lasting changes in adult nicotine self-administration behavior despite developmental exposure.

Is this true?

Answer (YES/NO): NO